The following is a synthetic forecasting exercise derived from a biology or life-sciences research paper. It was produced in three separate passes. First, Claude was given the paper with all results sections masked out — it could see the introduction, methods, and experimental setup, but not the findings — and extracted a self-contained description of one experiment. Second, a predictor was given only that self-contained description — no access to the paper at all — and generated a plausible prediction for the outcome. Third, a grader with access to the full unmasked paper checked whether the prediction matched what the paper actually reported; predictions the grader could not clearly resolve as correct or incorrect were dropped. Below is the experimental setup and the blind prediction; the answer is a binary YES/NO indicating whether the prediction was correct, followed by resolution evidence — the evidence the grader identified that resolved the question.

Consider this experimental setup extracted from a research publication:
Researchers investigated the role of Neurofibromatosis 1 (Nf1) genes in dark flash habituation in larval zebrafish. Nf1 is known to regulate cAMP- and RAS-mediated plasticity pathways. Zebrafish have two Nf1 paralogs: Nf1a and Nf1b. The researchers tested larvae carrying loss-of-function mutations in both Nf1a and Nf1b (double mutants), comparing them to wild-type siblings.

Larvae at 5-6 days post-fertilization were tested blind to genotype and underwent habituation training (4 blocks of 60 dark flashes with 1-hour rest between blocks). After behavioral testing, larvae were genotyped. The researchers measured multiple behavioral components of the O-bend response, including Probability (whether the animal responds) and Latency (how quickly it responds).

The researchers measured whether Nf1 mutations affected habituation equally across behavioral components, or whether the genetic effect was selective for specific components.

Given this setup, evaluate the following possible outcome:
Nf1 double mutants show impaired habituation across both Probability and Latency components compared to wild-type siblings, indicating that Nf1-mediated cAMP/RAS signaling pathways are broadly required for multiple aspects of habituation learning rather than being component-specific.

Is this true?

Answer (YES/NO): NO